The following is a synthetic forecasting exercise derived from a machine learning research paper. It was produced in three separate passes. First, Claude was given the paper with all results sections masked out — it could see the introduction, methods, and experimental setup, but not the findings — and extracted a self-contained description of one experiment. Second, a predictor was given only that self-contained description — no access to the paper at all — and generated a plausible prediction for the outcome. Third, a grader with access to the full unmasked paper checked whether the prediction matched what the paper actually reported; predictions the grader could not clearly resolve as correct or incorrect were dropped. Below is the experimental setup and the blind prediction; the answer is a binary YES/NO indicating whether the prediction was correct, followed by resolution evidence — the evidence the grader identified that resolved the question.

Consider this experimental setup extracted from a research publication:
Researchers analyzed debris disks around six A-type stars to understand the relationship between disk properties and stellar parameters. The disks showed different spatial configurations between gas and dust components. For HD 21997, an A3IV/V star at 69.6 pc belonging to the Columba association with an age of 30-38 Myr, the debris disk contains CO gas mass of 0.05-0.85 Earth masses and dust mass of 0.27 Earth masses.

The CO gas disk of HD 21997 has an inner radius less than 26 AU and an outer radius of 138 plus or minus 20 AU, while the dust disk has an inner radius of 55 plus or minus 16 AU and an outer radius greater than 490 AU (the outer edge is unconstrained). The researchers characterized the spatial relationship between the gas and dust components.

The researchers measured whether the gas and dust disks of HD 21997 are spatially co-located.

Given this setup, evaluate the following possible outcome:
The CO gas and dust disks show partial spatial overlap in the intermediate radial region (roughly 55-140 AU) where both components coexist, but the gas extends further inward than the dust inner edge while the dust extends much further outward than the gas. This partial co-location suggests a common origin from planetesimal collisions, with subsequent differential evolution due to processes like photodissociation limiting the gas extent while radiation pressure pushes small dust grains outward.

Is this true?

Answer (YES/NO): NO